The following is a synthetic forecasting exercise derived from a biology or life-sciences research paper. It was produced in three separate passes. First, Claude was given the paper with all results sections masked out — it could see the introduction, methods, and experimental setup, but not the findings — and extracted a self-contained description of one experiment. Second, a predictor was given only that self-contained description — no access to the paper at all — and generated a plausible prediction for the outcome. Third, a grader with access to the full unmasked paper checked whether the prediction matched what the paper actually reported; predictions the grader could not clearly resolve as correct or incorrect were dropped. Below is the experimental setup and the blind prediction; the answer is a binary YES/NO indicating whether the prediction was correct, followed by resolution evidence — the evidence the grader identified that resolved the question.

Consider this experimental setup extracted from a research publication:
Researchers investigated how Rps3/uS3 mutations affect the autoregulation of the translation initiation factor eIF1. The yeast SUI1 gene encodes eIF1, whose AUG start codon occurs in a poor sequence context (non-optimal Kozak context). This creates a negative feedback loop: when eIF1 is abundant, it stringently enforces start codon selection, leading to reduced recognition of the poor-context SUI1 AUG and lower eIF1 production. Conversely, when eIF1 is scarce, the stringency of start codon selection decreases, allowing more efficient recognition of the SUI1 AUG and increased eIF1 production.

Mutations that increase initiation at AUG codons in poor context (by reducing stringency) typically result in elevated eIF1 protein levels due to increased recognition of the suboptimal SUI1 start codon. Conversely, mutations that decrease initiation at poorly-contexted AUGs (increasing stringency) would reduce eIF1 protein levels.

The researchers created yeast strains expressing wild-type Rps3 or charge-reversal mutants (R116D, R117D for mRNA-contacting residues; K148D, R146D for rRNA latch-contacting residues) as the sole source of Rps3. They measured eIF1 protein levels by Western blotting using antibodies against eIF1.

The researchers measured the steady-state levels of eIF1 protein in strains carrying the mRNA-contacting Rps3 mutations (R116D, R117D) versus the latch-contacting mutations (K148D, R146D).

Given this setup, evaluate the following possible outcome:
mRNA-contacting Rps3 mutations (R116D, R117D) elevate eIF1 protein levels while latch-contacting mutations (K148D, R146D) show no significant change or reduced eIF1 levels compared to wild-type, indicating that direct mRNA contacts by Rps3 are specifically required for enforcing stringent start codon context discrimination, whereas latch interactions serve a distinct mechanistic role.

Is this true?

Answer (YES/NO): NO